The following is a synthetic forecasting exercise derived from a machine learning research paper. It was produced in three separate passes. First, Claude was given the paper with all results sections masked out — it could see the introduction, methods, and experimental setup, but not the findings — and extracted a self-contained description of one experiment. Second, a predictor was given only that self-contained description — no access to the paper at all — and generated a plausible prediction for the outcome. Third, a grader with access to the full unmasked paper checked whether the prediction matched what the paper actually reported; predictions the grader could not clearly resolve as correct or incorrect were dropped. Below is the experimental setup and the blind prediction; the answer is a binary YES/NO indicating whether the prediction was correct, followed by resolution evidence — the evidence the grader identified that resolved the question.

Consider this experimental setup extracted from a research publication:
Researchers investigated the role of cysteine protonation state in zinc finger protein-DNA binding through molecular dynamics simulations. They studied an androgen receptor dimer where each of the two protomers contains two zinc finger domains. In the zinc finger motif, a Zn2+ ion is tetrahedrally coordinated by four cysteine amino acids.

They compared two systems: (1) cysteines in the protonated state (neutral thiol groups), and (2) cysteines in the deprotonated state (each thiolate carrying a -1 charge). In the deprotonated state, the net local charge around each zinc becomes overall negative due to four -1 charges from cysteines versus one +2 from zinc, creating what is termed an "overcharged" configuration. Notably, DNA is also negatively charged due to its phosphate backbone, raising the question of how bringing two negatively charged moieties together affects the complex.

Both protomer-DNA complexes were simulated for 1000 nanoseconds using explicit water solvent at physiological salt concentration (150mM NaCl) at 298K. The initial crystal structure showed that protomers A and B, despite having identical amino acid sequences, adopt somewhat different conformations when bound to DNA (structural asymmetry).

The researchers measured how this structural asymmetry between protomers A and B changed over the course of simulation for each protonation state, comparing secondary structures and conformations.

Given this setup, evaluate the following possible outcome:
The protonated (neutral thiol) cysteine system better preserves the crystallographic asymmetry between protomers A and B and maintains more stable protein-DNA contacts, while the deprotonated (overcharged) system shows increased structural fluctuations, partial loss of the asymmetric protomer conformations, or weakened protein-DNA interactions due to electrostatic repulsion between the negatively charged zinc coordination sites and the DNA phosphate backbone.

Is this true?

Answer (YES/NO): NO